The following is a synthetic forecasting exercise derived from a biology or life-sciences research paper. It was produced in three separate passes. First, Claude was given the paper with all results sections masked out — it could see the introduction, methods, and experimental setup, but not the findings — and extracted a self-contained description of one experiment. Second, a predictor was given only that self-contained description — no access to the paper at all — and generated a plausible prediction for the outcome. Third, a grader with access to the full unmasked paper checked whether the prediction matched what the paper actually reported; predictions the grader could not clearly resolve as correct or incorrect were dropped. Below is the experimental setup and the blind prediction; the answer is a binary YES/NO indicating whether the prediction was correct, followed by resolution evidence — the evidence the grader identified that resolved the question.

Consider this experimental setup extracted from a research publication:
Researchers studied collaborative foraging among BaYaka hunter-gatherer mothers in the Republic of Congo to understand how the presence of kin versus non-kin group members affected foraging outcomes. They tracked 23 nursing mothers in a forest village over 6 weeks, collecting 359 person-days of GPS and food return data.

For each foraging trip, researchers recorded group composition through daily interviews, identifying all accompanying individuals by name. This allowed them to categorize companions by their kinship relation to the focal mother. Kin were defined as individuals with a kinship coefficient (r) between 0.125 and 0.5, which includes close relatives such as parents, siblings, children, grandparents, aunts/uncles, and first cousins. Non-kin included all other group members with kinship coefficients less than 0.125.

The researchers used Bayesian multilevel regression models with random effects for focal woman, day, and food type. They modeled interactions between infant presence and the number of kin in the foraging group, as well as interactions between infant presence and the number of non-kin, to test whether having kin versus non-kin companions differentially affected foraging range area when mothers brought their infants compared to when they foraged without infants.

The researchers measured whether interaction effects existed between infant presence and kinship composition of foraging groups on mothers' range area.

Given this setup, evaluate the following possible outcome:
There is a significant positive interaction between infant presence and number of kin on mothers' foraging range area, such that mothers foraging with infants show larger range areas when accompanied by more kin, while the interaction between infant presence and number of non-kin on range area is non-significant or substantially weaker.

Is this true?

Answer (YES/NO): NO